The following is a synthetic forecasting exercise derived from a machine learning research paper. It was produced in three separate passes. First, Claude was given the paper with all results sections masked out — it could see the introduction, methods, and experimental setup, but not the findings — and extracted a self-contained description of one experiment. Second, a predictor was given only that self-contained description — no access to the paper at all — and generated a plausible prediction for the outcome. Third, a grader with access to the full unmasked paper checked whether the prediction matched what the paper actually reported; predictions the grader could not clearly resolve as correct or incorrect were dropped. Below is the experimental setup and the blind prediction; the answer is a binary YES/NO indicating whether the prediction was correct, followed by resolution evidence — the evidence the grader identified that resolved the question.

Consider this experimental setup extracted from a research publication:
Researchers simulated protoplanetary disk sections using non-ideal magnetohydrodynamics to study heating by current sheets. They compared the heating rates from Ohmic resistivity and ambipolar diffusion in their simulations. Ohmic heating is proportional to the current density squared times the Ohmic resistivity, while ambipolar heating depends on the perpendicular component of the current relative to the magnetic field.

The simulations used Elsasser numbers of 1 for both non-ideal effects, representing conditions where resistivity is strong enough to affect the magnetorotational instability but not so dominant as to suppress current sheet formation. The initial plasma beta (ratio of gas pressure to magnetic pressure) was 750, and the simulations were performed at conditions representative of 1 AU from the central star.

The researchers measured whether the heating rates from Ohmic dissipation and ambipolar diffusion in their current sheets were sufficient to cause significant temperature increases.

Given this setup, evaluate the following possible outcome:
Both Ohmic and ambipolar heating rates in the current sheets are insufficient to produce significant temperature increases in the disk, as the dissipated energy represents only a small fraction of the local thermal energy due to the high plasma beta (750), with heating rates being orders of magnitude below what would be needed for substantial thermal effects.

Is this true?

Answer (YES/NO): NO